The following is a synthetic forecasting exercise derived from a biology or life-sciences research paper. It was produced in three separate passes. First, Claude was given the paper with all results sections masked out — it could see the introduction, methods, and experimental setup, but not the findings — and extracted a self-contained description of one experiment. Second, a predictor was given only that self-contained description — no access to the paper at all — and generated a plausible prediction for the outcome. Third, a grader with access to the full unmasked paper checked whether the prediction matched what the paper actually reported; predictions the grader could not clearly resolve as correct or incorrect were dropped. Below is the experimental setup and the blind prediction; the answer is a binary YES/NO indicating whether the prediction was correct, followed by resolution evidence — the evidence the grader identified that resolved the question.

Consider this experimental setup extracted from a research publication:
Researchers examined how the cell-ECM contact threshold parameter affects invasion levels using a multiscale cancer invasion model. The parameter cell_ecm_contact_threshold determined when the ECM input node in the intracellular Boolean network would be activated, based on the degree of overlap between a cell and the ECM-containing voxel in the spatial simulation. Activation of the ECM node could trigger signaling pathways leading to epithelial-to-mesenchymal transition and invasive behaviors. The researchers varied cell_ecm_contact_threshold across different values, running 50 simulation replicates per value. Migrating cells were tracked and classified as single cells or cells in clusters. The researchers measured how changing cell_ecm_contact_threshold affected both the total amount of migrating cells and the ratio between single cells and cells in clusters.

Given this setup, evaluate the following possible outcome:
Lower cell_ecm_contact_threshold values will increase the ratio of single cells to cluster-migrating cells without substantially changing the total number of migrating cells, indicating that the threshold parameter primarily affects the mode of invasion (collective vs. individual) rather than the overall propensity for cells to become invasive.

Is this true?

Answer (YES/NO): NO